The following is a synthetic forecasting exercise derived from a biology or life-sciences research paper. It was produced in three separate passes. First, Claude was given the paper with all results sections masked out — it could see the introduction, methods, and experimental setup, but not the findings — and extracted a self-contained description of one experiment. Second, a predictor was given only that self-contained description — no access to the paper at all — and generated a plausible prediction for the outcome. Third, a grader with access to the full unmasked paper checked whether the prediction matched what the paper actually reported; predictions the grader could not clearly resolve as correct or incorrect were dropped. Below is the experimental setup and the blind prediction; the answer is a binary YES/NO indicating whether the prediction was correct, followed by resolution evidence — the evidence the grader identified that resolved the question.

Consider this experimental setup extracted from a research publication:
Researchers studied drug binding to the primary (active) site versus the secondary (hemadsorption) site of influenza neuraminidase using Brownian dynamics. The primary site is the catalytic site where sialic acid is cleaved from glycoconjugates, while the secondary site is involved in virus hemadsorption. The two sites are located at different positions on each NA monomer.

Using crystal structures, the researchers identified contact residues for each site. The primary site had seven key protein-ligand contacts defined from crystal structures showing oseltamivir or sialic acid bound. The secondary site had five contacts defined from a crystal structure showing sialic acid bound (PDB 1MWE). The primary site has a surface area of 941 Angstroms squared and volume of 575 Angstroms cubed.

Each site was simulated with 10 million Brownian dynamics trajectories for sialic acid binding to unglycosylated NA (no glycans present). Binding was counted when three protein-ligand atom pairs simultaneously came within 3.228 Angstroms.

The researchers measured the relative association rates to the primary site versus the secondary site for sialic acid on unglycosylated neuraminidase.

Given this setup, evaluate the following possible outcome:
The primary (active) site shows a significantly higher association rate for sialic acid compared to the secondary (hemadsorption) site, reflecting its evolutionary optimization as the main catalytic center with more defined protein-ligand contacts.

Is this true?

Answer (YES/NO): YES